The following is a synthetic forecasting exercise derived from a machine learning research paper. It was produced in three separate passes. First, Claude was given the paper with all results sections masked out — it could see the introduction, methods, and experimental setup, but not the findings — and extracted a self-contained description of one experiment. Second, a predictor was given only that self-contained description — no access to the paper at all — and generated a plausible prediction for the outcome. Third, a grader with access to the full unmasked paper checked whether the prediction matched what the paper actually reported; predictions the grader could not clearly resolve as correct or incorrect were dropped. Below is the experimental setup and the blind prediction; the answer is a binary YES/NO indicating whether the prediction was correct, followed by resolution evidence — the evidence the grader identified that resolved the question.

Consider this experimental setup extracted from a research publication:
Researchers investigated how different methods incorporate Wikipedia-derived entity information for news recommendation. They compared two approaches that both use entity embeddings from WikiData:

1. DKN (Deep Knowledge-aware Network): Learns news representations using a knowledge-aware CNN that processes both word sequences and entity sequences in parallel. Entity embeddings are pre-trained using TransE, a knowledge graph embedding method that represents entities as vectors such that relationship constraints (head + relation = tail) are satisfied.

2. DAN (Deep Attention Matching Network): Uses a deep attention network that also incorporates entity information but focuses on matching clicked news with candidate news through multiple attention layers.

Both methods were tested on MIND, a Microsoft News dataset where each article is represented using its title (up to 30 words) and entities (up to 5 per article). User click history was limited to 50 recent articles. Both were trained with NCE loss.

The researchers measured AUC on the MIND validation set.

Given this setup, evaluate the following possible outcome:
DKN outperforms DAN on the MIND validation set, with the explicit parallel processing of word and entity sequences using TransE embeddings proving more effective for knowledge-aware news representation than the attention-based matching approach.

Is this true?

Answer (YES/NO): NO